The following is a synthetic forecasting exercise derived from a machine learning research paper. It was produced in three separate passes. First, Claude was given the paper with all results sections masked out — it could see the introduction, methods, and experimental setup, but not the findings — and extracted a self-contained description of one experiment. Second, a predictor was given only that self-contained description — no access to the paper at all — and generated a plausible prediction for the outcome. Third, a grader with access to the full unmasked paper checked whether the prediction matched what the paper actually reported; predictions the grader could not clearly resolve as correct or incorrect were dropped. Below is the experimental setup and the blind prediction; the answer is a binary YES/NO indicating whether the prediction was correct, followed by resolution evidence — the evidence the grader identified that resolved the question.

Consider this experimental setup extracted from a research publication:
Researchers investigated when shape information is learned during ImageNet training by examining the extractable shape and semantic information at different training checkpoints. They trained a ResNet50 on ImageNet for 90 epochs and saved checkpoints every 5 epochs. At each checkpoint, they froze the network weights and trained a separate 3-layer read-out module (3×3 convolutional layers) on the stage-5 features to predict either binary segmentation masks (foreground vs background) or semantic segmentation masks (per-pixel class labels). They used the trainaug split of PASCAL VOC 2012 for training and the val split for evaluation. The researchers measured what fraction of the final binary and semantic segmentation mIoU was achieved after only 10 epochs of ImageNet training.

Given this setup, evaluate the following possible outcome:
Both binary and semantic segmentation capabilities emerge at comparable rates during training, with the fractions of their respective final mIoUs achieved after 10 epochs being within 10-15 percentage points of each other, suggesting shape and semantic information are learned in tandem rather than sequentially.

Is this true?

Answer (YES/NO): NO